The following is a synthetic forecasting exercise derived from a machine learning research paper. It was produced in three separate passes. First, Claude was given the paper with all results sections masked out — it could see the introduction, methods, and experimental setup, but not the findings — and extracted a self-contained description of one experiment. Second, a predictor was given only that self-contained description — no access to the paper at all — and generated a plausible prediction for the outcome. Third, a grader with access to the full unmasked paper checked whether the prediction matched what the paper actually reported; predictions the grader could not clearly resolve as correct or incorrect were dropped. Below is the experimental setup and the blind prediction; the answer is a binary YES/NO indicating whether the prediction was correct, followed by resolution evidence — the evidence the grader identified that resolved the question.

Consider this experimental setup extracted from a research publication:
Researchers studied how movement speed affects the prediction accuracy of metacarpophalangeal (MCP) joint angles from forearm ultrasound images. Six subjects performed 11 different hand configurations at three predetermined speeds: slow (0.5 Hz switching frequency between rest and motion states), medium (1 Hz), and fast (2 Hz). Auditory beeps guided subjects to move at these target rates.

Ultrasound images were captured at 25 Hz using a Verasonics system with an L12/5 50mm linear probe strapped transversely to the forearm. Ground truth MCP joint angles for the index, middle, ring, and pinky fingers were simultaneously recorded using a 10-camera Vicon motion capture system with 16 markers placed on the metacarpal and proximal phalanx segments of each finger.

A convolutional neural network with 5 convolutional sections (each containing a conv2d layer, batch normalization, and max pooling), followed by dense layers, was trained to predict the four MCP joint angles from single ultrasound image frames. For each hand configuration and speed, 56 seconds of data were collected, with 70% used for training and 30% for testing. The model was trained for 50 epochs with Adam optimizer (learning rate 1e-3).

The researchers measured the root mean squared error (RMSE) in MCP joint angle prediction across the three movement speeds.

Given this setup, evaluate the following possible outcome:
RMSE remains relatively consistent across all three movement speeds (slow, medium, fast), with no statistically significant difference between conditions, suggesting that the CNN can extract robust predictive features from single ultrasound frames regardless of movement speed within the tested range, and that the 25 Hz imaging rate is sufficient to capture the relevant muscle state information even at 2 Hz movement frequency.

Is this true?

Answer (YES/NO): NO